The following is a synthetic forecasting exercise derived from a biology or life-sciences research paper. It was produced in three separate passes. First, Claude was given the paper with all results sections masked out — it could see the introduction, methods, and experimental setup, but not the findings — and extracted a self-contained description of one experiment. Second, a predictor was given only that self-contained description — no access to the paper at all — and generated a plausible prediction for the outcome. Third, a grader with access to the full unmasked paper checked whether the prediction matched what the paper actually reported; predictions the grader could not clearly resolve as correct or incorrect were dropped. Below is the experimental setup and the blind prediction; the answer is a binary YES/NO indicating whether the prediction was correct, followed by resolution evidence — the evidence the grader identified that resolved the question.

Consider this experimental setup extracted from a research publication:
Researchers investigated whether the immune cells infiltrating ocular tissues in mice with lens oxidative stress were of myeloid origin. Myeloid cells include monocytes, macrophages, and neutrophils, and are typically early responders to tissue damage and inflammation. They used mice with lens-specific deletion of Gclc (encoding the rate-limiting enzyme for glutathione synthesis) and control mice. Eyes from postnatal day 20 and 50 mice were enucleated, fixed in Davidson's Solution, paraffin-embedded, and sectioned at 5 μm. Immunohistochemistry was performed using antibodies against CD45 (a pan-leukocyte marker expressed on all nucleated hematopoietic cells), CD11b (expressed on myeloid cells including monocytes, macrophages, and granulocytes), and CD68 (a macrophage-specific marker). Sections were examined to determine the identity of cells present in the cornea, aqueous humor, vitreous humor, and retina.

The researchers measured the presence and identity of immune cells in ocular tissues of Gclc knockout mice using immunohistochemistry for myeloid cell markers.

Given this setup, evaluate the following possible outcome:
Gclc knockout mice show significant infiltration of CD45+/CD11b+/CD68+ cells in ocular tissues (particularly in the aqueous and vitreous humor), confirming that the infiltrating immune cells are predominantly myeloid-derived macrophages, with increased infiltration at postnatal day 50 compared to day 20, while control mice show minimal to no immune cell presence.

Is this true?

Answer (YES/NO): NO